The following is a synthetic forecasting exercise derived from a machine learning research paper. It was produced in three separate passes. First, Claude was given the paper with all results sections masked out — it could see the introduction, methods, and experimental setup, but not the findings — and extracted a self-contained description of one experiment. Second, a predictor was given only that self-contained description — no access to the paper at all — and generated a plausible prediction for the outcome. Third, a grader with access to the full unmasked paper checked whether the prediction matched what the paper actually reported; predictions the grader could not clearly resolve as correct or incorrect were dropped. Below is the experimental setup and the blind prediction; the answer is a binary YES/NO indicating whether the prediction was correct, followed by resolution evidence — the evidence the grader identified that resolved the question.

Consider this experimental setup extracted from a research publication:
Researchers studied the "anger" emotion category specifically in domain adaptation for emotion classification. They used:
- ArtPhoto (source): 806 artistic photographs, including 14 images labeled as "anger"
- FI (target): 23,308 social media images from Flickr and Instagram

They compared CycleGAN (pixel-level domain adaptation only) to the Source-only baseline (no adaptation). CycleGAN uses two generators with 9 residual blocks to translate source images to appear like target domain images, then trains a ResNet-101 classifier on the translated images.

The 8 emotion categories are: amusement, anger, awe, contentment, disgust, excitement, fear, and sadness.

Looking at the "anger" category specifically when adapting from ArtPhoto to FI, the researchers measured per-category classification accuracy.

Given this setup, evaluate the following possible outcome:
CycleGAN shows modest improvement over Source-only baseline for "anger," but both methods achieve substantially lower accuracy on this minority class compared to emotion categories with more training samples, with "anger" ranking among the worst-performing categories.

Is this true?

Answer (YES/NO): NO